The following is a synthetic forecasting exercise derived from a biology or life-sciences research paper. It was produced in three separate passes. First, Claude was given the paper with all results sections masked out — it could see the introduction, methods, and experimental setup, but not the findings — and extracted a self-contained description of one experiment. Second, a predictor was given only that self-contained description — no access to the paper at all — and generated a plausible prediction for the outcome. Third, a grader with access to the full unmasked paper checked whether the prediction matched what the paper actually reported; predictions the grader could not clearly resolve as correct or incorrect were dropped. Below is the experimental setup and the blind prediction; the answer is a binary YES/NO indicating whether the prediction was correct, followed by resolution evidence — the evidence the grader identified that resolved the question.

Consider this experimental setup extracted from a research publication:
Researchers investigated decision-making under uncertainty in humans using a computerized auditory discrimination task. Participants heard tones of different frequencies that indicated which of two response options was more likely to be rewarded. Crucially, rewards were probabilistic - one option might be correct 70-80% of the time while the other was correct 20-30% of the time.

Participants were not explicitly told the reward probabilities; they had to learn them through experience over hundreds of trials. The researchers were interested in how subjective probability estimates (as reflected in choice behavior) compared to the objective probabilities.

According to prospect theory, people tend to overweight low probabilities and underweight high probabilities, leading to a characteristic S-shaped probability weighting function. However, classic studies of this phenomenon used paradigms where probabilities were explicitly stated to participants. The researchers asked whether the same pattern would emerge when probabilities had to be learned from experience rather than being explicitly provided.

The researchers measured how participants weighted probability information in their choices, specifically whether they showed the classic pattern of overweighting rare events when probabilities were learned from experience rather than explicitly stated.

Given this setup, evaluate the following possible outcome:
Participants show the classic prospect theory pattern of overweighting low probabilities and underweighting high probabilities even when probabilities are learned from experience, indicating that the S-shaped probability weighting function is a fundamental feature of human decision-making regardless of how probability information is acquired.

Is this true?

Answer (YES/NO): YES